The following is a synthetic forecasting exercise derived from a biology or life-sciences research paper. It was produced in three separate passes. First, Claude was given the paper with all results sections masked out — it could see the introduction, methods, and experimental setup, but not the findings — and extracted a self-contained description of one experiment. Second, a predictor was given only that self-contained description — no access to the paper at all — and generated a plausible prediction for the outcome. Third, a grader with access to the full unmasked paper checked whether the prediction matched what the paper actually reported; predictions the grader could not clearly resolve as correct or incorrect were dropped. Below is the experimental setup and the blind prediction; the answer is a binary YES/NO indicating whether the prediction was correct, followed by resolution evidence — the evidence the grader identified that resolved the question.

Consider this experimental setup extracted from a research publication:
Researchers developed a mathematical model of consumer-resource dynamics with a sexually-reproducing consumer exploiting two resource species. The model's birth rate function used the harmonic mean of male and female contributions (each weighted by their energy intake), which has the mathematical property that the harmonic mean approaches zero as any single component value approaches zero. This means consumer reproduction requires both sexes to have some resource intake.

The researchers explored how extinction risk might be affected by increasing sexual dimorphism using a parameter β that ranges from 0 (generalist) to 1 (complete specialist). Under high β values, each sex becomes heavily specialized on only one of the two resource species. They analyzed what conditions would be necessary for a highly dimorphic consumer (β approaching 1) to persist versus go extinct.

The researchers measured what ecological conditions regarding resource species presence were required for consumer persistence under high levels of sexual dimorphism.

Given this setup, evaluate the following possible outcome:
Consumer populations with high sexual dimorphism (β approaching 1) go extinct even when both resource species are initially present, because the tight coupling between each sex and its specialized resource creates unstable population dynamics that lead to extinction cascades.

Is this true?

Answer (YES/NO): NO